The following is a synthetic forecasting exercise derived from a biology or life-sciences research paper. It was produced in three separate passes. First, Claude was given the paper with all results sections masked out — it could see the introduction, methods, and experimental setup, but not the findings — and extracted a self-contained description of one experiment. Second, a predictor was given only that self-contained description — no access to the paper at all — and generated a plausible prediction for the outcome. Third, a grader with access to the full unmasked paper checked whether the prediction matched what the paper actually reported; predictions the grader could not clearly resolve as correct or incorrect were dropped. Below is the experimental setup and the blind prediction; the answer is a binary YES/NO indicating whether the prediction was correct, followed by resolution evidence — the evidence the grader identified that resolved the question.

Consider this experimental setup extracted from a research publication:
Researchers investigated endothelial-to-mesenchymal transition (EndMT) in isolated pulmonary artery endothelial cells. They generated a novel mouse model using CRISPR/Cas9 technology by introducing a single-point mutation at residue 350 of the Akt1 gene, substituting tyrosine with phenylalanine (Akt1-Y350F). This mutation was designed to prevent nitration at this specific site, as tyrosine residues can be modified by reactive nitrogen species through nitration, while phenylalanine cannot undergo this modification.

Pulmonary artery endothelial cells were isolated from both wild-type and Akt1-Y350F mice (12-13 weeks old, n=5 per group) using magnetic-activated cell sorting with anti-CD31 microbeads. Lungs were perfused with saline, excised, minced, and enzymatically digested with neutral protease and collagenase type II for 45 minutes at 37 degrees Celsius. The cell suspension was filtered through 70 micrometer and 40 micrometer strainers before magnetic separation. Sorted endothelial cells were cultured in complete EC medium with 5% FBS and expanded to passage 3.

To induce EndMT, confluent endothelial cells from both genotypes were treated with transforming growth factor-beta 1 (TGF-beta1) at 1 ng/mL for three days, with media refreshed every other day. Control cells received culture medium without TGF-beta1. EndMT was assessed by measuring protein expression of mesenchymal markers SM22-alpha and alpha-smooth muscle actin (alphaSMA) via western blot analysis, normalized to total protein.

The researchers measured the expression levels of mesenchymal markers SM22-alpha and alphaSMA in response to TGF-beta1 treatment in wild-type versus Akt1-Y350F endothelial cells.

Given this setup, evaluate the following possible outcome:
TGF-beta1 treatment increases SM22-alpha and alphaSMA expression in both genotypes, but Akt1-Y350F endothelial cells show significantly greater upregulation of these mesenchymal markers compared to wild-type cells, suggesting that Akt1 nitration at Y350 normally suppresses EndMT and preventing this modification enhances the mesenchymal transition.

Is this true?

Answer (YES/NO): NO